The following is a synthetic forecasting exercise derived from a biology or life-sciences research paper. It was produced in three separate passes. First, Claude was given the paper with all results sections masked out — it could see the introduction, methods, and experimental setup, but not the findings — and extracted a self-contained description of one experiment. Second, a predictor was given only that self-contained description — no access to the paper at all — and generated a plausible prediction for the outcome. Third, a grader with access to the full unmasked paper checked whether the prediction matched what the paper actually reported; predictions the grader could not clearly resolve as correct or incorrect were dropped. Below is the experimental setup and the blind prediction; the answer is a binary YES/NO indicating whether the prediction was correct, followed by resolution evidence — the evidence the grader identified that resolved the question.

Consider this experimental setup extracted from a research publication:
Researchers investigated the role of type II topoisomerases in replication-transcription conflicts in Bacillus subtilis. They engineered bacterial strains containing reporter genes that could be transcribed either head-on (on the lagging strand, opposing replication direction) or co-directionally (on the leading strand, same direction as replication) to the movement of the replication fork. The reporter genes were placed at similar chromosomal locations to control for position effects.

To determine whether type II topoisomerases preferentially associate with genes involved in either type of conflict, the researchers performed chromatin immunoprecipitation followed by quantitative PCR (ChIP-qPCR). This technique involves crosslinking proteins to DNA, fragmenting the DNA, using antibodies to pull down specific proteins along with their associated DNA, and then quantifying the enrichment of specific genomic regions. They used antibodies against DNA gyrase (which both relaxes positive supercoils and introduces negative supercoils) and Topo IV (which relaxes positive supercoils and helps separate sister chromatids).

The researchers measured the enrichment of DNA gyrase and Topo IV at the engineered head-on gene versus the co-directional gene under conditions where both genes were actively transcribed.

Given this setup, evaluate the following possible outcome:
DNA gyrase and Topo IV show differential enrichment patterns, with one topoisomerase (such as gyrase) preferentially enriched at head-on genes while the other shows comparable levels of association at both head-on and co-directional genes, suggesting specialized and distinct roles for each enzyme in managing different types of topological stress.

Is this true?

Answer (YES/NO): NO